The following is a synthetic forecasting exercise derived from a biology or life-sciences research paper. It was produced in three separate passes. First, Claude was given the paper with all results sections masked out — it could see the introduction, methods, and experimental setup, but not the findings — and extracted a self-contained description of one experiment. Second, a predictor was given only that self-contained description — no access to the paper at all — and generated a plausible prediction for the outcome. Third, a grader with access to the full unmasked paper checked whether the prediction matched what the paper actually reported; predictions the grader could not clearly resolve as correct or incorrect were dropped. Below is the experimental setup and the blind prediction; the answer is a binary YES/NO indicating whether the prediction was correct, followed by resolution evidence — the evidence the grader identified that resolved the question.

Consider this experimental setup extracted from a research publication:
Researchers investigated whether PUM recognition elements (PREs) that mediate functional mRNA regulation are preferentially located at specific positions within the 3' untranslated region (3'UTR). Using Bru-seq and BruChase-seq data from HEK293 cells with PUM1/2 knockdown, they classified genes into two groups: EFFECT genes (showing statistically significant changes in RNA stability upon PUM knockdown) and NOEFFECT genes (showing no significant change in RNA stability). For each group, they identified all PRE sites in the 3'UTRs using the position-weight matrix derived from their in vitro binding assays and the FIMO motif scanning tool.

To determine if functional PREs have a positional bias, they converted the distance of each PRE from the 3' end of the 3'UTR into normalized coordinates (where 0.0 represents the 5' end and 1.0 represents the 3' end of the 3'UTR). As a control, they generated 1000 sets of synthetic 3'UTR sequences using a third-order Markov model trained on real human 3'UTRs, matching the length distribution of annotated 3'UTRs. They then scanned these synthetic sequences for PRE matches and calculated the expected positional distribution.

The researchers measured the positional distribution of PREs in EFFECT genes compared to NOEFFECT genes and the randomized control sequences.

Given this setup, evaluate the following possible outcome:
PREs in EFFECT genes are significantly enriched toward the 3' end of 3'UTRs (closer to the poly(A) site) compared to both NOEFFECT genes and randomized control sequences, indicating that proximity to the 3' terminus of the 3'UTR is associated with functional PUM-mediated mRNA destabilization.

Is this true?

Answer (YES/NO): YES